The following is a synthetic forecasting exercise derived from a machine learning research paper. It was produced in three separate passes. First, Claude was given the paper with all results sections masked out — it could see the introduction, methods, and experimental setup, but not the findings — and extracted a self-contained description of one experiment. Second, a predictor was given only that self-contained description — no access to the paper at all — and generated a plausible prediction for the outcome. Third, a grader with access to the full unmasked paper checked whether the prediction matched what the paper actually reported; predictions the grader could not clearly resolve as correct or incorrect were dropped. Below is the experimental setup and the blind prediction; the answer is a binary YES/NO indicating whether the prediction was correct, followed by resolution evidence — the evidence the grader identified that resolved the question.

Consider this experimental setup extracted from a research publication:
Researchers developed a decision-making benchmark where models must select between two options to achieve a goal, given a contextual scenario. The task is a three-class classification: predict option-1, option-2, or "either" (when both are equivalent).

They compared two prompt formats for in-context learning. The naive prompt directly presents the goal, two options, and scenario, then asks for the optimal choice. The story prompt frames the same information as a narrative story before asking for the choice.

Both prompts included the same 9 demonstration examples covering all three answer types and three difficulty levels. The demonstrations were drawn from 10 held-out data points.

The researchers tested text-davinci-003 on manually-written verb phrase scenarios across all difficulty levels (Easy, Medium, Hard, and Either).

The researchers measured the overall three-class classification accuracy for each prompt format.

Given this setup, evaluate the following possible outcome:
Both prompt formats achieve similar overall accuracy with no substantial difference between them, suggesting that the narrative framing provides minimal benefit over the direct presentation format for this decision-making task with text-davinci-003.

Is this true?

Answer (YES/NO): NO